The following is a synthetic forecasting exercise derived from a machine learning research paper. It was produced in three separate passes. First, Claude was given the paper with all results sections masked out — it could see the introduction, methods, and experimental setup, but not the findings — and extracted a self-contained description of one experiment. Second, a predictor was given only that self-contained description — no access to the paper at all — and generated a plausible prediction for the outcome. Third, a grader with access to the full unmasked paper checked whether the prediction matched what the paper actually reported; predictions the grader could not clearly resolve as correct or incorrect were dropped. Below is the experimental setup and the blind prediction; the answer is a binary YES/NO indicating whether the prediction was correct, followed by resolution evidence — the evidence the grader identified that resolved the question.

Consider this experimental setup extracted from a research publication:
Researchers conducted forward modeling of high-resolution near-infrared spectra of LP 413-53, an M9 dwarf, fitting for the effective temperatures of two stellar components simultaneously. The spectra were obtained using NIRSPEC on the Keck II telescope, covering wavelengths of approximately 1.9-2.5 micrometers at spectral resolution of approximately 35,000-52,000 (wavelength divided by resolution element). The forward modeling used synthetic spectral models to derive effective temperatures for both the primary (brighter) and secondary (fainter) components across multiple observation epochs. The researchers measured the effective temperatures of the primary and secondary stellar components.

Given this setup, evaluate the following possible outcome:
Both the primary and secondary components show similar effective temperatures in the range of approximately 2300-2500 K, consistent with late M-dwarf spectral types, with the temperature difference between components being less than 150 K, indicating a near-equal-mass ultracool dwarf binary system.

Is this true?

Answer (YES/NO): NO